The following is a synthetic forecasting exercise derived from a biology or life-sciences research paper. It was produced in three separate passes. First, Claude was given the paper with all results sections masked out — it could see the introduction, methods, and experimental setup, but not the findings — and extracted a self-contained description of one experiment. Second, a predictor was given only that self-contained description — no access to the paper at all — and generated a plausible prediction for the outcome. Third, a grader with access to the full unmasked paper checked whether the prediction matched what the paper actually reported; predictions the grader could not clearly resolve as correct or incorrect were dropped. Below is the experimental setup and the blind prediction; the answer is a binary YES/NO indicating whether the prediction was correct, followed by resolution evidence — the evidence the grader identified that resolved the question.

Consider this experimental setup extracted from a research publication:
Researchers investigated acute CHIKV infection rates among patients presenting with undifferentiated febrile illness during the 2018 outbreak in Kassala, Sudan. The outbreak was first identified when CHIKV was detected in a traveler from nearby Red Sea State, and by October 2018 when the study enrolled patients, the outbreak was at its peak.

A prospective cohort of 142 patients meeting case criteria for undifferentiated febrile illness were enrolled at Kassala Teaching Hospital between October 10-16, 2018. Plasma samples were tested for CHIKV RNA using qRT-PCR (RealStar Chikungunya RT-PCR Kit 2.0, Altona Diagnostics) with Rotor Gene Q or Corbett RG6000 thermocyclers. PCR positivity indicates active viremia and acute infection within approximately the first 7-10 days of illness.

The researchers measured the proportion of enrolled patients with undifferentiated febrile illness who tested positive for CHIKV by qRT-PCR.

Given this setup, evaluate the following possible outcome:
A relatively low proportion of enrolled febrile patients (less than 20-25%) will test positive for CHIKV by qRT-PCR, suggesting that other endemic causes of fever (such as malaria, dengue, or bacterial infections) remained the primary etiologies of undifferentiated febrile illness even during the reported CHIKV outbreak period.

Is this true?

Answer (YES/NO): NO